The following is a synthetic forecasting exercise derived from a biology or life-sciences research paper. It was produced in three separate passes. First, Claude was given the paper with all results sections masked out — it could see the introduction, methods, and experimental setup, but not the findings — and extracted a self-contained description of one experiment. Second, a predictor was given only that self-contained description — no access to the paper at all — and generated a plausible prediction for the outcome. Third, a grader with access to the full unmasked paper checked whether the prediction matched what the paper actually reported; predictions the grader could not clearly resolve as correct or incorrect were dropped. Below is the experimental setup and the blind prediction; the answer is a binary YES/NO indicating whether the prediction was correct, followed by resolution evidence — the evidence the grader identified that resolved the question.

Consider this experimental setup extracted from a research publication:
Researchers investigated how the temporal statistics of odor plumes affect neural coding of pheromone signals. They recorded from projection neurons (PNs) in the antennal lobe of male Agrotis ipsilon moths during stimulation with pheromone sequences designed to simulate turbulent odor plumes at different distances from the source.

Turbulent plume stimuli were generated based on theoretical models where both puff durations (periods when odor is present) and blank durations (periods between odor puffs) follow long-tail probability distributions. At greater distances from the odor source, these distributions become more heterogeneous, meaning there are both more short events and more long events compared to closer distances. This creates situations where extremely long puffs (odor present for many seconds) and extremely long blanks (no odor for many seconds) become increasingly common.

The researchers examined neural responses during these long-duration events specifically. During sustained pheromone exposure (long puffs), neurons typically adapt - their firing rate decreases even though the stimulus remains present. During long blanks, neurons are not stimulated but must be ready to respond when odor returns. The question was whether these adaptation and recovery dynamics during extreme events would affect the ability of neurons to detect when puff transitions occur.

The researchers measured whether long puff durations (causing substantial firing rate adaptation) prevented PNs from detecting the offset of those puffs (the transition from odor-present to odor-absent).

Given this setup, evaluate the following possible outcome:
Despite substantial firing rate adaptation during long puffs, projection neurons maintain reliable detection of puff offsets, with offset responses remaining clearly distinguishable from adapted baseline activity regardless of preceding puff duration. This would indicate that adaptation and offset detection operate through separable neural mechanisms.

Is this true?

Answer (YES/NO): YES